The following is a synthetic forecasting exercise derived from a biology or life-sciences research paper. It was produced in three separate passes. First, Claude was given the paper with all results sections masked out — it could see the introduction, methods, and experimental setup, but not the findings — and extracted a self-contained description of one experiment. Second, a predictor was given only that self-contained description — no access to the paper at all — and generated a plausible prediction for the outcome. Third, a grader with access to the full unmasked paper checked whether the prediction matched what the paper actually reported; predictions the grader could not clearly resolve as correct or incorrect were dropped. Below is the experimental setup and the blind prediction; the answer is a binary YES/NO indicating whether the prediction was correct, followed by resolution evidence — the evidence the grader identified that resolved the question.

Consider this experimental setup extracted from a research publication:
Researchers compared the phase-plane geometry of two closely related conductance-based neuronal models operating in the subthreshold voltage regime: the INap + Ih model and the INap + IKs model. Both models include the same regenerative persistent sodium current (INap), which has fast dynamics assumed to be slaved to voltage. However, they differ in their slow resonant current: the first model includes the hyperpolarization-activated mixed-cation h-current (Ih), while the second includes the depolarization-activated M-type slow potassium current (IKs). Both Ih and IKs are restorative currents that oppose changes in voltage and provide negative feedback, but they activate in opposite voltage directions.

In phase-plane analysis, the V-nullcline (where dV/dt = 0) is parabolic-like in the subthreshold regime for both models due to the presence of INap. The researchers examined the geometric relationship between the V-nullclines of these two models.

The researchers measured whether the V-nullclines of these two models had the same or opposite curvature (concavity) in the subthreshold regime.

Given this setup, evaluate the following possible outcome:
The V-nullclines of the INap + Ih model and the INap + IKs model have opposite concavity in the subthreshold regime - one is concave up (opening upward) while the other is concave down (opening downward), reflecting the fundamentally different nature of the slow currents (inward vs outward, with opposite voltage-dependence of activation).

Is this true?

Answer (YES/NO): YES